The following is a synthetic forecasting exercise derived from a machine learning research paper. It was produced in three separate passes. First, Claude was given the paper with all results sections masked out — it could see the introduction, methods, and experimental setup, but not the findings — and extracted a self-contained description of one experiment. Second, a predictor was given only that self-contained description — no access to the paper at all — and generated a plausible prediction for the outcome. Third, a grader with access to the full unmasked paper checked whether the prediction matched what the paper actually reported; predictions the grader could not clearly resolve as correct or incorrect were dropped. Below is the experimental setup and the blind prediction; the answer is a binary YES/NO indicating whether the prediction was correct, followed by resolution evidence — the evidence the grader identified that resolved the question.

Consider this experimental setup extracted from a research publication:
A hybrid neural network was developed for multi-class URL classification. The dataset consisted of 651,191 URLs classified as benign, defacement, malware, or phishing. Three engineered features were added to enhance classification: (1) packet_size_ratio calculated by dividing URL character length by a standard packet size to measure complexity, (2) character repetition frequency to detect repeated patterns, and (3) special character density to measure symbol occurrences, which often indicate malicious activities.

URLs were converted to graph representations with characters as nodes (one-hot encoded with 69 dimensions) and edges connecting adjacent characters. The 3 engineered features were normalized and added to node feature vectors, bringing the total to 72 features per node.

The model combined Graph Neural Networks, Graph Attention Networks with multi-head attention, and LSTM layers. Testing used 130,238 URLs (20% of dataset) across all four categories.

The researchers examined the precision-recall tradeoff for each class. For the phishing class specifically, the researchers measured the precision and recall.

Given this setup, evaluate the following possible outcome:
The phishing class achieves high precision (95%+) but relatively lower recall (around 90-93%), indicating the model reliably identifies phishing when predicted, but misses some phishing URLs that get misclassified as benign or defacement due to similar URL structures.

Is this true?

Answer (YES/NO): YES